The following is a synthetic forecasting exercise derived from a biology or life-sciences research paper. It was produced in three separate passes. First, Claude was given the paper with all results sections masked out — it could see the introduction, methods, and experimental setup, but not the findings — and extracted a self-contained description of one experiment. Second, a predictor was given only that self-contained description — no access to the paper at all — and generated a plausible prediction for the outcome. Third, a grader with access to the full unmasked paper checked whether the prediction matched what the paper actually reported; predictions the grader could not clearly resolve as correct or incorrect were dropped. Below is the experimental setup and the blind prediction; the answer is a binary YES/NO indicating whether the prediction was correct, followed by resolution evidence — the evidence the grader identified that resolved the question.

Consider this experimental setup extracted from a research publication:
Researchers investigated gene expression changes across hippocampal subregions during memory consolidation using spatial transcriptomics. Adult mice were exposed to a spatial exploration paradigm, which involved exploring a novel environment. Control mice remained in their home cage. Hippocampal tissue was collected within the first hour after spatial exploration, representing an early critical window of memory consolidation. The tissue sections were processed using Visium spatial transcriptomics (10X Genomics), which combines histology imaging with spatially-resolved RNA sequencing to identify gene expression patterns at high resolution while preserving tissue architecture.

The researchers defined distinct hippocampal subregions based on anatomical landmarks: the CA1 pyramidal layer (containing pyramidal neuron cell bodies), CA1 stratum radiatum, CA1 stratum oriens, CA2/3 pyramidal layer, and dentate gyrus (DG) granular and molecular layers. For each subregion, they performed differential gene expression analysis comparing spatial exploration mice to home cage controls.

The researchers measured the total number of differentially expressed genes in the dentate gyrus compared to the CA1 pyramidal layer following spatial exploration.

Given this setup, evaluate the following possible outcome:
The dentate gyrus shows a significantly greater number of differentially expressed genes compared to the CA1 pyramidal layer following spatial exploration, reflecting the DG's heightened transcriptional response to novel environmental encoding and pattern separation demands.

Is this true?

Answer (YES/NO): YES